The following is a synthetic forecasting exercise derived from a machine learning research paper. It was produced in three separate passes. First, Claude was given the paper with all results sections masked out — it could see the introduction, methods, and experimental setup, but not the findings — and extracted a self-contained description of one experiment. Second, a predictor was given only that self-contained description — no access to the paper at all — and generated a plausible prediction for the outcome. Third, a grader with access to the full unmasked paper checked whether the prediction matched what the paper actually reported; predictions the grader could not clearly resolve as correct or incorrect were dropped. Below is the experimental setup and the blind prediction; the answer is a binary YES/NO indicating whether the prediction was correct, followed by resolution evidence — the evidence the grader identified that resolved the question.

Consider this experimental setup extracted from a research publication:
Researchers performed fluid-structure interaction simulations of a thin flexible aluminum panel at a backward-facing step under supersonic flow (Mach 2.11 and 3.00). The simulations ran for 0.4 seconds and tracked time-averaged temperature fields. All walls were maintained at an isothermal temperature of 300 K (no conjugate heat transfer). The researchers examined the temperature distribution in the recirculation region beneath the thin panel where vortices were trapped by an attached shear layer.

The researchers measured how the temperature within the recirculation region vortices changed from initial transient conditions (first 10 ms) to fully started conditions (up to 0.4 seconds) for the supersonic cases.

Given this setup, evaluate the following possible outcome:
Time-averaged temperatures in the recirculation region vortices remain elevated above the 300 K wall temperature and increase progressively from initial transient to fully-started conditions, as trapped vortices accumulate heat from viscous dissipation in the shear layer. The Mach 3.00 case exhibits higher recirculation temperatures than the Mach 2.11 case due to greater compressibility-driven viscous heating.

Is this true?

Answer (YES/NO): YES